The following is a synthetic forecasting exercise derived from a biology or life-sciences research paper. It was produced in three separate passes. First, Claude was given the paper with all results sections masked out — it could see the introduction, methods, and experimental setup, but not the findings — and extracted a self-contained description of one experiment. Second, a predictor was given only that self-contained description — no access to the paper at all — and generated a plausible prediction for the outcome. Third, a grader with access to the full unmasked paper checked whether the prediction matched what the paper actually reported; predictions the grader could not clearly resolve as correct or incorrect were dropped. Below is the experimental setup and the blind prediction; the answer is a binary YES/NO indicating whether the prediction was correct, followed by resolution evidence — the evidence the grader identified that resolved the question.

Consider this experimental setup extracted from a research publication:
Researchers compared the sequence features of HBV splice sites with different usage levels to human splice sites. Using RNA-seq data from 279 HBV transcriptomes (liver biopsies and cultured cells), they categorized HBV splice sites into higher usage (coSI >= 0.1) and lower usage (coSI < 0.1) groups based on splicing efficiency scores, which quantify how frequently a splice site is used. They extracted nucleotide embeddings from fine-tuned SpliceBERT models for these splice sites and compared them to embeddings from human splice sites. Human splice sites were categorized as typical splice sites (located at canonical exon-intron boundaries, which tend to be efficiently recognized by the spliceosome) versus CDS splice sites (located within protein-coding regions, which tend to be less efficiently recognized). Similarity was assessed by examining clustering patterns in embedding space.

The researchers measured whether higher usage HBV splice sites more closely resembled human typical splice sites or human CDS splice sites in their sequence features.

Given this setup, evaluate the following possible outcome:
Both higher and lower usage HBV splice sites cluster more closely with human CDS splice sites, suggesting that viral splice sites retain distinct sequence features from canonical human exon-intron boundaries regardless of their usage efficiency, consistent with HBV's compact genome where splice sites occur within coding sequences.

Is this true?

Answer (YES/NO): NO